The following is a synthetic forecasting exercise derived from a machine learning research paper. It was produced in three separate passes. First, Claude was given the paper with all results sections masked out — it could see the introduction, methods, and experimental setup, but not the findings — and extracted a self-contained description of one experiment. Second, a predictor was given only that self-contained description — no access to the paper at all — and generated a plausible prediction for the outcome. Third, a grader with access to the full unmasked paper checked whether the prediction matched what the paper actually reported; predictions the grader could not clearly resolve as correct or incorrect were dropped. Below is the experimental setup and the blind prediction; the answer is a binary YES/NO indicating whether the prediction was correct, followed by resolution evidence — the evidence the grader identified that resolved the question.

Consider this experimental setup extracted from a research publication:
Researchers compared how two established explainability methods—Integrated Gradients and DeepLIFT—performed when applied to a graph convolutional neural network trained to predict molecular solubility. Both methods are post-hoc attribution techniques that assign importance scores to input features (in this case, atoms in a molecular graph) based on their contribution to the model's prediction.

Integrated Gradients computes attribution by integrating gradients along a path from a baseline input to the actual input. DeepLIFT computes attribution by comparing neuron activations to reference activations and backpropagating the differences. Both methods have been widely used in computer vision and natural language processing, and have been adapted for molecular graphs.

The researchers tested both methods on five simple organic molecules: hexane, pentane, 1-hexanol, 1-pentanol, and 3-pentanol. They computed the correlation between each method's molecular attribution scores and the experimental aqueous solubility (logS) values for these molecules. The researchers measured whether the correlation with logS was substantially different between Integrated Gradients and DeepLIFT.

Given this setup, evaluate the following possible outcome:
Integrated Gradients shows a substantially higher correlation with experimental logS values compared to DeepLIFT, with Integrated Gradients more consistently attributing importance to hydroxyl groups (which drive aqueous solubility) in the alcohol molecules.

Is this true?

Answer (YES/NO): NO